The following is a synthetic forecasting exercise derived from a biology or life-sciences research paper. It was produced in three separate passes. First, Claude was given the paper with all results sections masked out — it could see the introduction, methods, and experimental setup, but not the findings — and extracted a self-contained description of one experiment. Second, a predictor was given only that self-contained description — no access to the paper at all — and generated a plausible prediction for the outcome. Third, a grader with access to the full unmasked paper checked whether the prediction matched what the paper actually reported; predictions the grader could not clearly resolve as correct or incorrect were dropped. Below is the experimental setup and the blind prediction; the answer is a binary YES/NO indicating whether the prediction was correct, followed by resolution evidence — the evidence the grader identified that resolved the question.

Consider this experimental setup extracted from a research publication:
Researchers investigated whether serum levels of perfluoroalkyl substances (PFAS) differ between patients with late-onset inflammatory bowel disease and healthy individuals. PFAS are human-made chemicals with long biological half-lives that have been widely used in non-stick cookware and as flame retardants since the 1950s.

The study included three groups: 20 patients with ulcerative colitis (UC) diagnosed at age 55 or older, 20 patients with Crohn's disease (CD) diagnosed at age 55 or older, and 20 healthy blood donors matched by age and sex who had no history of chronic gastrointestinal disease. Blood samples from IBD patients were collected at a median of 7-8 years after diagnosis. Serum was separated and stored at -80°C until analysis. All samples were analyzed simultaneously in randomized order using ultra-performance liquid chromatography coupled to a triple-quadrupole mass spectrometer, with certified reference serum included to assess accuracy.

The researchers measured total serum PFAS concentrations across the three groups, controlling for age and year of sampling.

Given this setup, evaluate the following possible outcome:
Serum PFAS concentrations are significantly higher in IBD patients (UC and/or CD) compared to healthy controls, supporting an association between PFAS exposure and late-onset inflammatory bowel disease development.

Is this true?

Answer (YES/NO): YES